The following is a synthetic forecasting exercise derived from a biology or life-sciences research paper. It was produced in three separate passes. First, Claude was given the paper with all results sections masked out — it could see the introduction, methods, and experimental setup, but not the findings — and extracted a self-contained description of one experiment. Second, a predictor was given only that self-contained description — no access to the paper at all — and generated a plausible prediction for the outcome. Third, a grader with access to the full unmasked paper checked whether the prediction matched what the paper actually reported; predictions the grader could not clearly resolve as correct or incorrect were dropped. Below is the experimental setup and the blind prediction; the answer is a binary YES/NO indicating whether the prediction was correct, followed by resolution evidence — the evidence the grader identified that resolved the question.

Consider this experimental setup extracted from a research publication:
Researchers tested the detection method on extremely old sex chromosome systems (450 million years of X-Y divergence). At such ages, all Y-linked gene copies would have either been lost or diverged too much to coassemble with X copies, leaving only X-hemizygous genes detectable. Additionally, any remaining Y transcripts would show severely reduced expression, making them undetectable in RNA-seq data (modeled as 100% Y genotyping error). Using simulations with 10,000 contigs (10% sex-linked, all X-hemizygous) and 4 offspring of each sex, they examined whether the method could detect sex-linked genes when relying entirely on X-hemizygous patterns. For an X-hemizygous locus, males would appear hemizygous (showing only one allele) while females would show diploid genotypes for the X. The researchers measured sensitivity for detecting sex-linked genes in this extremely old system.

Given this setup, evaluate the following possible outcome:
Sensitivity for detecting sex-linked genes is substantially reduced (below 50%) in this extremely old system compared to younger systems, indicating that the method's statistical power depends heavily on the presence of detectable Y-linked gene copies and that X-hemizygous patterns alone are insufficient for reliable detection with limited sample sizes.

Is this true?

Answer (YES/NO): NO